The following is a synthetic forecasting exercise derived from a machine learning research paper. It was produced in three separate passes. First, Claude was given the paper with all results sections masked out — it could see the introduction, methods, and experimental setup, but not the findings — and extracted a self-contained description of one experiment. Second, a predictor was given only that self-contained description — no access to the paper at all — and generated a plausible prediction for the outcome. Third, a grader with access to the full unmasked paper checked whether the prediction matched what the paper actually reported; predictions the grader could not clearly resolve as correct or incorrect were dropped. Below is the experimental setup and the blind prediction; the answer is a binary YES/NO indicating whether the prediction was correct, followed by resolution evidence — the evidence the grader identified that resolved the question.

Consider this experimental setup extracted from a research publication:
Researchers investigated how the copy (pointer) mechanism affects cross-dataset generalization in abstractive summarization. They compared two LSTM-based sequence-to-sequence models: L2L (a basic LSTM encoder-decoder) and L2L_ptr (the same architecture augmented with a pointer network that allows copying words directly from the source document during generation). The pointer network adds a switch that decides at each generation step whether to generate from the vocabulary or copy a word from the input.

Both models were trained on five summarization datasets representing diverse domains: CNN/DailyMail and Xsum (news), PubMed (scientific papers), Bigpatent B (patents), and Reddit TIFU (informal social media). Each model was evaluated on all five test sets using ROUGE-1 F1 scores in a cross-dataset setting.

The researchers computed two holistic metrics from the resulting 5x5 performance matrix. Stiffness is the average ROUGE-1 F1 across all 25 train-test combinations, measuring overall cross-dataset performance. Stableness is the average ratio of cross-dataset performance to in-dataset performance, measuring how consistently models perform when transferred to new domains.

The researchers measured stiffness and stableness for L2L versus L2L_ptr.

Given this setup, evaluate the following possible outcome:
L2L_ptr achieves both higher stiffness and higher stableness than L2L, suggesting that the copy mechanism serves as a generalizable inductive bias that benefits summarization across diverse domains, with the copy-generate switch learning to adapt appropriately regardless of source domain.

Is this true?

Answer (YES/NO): YES